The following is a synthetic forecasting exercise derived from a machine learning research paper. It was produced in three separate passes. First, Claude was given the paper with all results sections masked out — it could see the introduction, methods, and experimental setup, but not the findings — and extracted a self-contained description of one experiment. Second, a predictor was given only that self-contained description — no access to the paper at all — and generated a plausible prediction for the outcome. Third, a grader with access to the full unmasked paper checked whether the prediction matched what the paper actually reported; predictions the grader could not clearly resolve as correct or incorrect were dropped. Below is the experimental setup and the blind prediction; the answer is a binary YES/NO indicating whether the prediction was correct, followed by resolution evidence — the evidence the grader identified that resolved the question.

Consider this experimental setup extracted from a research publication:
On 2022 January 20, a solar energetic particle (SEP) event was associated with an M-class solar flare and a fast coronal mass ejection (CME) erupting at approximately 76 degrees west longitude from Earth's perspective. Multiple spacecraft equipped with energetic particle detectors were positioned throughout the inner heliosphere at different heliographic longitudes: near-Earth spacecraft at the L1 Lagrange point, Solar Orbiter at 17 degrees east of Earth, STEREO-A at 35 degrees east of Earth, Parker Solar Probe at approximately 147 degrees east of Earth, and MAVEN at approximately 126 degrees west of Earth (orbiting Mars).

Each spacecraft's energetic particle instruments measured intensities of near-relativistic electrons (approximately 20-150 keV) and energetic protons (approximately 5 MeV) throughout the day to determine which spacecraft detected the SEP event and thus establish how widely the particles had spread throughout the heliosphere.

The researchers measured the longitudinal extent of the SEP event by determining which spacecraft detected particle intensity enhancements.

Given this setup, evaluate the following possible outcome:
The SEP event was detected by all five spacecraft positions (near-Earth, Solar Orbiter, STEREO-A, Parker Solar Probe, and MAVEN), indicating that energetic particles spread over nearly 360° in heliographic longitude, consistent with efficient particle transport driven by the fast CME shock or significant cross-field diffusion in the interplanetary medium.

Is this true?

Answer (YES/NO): NO